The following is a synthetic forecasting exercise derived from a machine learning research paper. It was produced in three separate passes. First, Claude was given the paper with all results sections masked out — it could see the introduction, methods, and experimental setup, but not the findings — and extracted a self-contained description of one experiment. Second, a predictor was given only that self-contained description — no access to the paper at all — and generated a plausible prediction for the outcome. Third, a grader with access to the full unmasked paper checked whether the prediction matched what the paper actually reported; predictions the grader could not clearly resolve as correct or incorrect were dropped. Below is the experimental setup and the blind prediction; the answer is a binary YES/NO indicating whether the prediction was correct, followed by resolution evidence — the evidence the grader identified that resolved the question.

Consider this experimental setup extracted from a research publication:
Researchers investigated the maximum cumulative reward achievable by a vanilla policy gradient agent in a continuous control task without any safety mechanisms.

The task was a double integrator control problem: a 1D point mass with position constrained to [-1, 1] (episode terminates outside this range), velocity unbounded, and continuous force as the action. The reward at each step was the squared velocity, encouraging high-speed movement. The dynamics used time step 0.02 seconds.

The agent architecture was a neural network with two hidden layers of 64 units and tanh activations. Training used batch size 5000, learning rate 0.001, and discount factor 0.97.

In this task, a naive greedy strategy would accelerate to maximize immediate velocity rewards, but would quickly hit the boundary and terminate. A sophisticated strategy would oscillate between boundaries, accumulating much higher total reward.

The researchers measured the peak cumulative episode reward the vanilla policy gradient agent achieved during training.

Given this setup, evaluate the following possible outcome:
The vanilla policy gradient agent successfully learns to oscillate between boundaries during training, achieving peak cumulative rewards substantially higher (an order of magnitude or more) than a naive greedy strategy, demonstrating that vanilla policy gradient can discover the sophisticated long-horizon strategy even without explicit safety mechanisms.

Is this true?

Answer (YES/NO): NO